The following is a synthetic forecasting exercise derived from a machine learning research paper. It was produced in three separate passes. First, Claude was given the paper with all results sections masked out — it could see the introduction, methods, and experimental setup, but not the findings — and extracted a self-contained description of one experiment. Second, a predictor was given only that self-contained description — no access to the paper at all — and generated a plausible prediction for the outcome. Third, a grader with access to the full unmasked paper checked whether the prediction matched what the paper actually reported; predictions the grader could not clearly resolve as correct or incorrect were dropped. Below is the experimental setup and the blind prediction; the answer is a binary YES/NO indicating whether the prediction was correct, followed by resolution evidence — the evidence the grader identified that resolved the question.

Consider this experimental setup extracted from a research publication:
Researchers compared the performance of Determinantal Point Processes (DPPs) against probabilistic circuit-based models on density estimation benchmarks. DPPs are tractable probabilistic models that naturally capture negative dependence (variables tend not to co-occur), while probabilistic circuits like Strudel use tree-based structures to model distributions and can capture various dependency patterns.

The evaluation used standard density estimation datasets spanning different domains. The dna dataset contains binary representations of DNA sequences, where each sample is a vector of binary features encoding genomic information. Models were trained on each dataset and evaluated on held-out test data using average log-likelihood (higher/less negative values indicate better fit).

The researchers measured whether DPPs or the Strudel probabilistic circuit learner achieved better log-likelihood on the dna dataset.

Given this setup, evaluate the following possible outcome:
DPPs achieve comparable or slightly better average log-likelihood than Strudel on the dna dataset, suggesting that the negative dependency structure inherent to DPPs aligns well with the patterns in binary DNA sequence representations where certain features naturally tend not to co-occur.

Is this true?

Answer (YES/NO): NO